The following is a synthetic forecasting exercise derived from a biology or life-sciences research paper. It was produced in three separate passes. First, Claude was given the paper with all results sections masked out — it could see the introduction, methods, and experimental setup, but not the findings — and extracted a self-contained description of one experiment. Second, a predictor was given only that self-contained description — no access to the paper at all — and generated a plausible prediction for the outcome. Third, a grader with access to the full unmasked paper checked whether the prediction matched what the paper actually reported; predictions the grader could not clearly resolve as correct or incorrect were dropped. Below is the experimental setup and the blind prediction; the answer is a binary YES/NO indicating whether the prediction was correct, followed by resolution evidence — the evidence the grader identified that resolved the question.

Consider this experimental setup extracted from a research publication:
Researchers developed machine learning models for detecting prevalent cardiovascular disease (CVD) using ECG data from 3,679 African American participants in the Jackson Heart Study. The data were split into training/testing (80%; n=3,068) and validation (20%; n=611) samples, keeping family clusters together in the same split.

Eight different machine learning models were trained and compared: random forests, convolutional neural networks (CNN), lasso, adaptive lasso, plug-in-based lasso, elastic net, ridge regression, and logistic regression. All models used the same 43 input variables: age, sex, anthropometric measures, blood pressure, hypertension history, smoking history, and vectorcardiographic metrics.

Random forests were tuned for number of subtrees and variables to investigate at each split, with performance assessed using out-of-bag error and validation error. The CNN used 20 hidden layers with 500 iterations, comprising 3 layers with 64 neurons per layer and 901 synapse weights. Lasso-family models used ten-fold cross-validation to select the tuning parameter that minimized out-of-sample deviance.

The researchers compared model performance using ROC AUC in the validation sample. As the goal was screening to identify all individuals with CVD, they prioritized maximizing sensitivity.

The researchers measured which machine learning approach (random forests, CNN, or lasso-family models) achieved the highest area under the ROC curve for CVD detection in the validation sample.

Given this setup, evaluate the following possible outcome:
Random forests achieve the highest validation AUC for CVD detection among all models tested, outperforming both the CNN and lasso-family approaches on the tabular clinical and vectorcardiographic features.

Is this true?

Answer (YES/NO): NO